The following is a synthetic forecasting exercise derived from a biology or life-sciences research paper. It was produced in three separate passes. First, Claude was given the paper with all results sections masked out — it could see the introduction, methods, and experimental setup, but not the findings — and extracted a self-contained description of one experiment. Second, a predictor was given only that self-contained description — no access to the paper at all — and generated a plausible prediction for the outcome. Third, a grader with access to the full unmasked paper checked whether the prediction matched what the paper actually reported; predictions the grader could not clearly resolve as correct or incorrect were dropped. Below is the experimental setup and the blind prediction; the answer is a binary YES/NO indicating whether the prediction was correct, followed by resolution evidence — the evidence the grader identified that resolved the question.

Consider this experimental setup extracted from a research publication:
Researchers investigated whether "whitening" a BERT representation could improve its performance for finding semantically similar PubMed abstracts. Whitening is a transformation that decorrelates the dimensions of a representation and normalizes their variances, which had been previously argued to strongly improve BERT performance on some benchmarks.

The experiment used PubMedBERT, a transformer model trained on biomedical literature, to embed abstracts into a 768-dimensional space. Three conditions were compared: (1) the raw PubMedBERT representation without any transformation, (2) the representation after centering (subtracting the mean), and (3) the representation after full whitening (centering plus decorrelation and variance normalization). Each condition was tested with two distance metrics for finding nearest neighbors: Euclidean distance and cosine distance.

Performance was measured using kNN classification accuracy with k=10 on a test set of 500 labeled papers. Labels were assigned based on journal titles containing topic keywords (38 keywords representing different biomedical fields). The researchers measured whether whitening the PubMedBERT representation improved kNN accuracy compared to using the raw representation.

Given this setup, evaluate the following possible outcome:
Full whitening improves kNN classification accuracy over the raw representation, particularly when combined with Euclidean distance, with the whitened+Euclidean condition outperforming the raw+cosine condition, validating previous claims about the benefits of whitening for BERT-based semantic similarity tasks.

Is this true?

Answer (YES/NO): NO